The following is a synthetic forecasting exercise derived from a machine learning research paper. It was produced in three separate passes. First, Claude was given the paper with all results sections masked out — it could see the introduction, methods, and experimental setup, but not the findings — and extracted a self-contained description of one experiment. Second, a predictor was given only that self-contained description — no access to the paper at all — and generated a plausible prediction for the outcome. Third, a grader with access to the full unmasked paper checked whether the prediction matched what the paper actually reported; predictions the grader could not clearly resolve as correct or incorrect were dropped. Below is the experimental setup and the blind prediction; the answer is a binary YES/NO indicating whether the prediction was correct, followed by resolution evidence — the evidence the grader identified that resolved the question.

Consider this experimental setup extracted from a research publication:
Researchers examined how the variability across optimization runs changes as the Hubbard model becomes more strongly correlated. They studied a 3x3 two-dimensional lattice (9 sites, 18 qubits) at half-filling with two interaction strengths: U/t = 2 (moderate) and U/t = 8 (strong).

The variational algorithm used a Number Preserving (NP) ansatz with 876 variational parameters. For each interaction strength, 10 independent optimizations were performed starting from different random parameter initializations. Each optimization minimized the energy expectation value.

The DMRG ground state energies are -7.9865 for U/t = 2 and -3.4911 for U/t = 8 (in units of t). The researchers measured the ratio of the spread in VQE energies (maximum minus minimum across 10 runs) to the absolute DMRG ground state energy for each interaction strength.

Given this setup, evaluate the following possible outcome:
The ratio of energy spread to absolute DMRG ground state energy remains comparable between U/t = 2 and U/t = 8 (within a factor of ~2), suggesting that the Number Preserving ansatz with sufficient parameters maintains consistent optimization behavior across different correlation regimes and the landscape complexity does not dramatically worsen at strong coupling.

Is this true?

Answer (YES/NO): NO